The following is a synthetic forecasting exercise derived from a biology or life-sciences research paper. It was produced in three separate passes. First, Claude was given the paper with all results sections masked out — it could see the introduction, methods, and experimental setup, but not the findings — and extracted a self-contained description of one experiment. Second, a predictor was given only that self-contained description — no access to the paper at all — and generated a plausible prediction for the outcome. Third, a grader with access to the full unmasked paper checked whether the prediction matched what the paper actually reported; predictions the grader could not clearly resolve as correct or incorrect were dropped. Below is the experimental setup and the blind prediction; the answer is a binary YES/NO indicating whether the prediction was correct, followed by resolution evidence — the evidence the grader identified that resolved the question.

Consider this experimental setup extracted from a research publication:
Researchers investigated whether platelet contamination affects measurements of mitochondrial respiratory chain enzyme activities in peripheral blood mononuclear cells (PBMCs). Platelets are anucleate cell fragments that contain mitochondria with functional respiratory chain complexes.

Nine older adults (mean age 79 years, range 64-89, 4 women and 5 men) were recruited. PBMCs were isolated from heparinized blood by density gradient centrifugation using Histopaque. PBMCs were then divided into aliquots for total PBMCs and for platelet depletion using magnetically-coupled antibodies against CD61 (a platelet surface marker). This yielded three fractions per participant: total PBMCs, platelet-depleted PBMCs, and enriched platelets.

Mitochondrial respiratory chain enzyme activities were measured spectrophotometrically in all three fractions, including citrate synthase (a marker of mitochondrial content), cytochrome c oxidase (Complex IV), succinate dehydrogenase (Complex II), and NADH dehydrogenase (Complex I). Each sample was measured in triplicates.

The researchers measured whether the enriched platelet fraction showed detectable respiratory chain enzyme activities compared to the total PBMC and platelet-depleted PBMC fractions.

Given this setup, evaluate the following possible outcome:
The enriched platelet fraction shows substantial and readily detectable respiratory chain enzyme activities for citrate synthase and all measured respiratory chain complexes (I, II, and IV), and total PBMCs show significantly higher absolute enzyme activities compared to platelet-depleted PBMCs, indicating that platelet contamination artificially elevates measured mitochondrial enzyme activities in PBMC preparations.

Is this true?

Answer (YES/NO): NO